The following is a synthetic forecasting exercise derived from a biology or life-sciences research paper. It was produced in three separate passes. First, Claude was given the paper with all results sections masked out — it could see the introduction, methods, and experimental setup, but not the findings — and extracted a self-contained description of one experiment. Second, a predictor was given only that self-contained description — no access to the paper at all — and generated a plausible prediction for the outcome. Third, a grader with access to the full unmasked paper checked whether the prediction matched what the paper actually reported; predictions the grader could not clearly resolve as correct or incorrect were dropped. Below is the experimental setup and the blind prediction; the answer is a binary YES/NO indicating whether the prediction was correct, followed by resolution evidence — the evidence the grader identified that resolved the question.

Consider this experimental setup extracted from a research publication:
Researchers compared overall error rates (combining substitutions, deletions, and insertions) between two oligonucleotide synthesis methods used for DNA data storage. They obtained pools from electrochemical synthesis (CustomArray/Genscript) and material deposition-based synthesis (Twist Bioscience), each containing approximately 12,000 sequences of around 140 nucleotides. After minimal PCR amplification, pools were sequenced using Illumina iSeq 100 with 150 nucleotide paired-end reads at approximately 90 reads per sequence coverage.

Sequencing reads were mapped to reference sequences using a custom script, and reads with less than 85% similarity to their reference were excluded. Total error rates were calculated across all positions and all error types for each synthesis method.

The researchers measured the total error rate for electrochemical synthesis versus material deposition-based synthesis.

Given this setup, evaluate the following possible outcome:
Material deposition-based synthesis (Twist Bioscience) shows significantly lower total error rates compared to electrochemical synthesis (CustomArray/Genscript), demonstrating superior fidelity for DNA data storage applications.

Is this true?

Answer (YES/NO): YES